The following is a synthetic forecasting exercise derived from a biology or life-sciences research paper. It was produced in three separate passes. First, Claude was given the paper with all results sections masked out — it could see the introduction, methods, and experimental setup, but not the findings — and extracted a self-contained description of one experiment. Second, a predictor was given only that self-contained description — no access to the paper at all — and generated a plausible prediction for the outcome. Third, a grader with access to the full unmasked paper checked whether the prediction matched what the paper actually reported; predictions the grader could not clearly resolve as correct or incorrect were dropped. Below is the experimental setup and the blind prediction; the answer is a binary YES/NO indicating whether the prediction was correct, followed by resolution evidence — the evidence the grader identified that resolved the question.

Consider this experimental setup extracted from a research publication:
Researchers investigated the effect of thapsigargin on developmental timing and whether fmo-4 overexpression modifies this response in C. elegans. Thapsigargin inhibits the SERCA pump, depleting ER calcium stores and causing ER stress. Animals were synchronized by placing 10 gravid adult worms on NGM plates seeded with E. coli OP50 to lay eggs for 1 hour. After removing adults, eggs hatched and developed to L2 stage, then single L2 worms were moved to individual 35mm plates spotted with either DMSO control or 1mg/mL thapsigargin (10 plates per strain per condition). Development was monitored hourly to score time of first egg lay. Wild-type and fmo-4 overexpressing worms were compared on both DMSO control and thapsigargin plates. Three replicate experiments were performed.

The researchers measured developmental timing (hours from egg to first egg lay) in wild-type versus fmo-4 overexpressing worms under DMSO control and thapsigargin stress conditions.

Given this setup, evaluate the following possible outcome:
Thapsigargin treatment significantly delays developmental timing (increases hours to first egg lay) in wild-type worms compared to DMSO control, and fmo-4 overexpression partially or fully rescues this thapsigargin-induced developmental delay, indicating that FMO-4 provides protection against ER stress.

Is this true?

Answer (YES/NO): NO